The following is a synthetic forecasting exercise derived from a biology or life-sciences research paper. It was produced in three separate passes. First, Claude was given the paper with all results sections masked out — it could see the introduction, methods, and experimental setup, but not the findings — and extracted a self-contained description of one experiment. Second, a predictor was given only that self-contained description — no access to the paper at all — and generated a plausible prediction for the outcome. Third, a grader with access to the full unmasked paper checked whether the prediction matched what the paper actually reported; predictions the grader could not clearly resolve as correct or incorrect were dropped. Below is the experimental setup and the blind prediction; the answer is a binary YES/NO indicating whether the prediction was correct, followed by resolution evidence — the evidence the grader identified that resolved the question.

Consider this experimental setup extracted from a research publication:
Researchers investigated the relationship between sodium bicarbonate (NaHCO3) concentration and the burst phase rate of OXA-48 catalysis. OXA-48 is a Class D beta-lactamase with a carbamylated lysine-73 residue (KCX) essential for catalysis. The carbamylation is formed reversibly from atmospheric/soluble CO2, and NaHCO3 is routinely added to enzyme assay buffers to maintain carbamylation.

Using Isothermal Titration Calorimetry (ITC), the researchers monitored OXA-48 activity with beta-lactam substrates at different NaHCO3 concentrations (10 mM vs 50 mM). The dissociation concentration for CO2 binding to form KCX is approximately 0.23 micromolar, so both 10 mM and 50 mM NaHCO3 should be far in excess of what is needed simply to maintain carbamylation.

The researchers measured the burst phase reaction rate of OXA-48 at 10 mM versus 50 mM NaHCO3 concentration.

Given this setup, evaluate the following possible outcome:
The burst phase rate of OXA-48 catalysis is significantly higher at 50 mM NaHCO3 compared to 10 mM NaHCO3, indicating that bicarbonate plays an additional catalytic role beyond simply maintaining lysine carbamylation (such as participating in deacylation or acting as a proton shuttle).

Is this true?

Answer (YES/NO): NO